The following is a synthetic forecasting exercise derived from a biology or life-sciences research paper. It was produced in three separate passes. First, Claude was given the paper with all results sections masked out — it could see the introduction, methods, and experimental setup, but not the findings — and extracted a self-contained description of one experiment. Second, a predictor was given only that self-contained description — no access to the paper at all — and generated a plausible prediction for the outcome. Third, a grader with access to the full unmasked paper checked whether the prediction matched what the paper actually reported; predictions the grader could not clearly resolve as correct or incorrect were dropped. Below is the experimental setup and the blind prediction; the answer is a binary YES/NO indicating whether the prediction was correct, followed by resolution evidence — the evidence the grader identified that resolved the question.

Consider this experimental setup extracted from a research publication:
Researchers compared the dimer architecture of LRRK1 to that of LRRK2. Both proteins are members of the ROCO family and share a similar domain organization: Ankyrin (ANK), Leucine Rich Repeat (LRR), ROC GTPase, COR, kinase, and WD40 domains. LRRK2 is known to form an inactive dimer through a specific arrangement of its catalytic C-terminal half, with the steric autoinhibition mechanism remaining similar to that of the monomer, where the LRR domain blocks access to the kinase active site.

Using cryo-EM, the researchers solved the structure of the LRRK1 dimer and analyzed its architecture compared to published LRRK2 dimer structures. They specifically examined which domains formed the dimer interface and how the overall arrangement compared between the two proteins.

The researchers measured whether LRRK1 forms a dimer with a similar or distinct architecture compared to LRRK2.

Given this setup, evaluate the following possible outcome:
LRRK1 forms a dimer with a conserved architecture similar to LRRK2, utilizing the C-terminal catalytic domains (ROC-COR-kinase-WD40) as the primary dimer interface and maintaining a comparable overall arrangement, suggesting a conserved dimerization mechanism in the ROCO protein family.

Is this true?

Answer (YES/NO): NO